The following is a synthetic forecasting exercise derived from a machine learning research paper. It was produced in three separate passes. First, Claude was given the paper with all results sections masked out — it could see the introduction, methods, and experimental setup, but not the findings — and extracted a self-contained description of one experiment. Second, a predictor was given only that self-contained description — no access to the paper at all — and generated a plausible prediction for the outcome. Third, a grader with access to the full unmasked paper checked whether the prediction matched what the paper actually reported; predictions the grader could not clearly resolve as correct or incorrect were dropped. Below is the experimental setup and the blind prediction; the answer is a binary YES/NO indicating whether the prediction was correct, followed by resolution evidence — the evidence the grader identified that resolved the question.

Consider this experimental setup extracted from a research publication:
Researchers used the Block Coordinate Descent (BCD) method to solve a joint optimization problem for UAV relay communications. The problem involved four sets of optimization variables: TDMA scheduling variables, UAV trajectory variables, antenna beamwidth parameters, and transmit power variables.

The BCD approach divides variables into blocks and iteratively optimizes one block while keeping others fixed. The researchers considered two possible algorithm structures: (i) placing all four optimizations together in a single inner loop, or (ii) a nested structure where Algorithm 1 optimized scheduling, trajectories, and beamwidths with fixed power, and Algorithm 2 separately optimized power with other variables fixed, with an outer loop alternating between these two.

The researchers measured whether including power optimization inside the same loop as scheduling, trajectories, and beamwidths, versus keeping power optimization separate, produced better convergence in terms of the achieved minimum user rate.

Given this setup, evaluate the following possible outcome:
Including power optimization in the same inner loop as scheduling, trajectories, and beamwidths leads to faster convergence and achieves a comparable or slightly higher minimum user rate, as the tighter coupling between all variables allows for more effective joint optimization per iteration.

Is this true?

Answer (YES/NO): NO